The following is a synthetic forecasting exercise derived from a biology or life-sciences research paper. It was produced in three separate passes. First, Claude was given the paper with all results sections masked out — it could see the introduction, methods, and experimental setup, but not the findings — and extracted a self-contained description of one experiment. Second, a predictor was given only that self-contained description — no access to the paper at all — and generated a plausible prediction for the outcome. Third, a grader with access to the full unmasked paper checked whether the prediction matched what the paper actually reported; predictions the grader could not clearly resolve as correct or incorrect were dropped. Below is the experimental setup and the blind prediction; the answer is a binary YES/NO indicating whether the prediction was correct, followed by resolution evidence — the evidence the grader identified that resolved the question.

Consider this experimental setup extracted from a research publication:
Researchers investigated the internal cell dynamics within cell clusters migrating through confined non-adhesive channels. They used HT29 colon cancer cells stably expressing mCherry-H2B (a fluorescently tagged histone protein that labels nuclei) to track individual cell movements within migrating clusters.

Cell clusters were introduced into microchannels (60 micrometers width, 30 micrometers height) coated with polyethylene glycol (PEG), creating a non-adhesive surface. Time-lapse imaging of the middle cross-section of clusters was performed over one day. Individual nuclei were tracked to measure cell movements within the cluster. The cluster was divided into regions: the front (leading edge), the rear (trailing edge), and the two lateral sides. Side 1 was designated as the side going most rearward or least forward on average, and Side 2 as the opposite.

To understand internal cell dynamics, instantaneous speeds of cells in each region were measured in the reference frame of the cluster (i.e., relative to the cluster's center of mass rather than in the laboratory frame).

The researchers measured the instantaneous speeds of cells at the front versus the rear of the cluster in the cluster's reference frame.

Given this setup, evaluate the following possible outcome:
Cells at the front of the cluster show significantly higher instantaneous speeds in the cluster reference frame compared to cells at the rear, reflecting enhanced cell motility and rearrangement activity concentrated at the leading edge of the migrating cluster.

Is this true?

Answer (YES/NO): NO